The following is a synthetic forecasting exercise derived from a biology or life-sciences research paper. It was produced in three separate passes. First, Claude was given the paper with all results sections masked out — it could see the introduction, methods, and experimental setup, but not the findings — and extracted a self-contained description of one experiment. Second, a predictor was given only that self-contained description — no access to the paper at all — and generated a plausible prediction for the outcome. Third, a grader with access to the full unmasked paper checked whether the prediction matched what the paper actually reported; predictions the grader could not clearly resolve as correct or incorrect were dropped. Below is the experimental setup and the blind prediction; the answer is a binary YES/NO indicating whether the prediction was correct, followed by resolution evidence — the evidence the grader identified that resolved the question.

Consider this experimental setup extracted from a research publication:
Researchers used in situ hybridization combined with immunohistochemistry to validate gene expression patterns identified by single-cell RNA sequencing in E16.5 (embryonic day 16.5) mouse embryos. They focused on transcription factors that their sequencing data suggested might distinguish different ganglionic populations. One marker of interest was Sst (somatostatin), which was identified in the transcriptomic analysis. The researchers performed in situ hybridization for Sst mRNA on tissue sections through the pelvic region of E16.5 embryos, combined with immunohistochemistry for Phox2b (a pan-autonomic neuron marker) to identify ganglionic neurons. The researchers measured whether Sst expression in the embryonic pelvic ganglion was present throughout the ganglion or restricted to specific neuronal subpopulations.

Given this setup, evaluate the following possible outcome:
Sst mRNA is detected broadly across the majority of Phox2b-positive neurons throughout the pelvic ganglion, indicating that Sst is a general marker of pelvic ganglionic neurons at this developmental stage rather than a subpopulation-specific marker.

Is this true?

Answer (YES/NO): NO